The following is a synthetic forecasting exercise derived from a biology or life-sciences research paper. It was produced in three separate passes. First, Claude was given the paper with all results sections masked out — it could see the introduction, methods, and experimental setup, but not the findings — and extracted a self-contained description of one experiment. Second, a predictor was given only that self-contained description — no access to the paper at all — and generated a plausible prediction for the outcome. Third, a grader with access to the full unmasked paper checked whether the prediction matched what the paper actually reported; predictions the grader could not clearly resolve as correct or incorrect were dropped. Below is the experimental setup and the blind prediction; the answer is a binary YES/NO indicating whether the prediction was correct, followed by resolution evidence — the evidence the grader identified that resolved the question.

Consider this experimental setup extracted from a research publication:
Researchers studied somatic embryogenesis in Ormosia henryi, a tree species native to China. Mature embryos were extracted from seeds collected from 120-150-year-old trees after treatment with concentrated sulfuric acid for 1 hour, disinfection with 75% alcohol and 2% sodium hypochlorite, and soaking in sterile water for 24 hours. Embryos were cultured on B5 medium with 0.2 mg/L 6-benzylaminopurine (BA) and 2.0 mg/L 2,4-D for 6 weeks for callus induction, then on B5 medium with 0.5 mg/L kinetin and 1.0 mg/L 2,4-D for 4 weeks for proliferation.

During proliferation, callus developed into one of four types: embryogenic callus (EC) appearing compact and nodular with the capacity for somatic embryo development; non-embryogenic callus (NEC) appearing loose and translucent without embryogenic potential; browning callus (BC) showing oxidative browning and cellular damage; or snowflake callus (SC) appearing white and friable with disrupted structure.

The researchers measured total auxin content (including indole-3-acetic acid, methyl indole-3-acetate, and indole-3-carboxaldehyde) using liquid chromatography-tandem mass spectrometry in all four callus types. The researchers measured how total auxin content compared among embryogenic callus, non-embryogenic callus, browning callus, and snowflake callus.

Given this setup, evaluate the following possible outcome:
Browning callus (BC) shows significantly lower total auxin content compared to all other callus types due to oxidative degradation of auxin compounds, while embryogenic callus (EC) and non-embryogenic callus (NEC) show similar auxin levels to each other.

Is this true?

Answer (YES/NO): NO